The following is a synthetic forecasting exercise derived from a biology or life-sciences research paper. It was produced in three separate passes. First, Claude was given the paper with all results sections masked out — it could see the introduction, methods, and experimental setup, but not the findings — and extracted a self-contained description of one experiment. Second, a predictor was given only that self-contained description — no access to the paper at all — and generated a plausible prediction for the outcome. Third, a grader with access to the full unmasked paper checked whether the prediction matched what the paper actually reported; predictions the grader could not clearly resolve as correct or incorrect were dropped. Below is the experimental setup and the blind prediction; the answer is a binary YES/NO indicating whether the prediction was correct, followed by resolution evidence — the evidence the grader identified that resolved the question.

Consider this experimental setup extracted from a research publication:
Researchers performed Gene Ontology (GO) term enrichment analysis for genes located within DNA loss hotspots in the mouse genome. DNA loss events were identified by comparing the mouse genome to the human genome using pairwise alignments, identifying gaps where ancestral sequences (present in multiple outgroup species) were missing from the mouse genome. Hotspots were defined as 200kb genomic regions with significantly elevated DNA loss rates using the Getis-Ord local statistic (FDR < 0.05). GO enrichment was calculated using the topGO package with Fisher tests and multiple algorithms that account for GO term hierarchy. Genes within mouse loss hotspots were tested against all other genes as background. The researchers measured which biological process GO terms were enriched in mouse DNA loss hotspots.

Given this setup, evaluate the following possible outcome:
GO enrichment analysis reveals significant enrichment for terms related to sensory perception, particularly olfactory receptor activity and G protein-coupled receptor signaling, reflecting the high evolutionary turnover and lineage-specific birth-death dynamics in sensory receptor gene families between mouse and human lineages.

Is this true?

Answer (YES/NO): NO